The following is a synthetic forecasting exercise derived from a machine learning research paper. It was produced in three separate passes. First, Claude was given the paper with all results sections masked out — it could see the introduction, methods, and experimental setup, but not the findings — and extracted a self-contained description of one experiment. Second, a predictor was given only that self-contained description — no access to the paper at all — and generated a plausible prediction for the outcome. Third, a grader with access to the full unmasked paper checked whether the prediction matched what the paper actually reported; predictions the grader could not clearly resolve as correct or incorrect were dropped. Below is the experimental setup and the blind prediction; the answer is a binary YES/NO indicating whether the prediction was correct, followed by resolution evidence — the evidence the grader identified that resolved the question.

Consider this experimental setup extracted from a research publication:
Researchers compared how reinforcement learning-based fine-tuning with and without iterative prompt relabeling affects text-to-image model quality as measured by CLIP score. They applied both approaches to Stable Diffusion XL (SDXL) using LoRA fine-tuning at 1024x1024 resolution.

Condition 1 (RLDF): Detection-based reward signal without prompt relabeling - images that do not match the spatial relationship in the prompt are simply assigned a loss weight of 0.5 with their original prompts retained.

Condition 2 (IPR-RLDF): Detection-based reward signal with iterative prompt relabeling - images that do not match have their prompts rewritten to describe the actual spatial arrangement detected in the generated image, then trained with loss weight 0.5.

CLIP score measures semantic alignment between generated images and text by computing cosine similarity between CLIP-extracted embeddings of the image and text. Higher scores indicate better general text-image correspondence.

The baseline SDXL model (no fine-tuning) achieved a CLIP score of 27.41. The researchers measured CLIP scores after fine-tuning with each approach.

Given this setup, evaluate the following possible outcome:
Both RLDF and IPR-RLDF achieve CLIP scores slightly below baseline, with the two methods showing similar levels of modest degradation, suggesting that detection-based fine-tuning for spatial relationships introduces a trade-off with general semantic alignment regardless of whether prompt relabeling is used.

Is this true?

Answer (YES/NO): NO